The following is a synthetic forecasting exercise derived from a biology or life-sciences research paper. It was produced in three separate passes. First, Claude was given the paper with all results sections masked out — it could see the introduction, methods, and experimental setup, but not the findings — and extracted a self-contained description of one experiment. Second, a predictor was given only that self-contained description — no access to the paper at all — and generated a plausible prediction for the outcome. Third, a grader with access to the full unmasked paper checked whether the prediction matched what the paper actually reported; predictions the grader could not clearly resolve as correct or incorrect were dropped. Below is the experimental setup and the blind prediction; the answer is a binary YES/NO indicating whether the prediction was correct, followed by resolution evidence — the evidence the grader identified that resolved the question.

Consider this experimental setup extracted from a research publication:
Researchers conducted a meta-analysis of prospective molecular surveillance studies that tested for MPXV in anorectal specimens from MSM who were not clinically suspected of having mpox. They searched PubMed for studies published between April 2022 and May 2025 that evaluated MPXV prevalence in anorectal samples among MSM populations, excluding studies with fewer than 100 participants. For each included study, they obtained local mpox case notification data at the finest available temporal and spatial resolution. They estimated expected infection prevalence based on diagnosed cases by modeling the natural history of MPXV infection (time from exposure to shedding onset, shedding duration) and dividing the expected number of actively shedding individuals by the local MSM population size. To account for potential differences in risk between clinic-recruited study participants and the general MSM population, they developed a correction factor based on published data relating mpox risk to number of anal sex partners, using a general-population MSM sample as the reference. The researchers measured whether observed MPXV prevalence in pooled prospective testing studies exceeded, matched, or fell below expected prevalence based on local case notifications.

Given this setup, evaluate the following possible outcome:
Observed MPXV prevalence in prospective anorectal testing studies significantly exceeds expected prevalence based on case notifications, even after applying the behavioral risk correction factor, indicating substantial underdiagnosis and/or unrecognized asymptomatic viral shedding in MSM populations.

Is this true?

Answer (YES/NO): YES